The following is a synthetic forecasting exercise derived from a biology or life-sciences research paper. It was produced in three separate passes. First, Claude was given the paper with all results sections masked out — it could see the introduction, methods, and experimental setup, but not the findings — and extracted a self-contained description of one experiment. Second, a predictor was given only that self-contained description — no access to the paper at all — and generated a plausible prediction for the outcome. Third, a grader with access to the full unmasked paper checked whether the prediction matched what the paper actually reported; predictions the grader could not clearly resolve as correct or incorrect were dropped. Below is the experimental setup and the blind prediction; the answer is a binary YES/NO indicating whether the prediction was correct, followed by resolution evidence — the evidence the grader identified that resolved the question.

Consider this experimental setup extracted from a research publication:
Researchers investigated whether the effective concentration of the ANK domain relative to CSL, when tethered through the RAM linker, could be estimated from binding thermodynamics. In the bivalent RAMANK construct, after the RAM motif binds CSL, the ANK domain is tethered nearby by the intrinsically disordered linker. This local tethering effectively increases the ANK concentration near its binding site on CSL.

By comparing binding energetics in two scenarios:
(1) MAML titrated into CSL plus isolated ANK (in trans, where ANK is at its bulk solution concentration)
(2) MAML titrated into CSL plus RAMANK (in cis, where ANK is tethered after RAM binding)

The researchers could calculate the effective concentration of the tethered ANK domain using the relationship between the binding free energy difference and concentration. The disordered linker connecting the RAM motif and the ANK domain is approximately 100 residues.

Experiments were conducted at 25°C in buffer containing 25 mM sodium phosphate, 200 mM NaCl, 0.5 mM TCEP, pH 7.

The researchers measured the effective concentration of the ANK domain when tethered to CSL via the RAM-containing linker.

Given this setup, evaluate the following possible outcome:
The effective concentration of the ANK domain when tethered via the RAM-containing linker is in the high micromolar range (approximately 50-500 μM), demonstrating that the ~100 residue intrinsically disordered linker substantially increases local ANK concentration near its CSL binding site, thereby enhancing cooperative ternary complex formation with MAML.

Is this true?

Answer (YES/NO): NO